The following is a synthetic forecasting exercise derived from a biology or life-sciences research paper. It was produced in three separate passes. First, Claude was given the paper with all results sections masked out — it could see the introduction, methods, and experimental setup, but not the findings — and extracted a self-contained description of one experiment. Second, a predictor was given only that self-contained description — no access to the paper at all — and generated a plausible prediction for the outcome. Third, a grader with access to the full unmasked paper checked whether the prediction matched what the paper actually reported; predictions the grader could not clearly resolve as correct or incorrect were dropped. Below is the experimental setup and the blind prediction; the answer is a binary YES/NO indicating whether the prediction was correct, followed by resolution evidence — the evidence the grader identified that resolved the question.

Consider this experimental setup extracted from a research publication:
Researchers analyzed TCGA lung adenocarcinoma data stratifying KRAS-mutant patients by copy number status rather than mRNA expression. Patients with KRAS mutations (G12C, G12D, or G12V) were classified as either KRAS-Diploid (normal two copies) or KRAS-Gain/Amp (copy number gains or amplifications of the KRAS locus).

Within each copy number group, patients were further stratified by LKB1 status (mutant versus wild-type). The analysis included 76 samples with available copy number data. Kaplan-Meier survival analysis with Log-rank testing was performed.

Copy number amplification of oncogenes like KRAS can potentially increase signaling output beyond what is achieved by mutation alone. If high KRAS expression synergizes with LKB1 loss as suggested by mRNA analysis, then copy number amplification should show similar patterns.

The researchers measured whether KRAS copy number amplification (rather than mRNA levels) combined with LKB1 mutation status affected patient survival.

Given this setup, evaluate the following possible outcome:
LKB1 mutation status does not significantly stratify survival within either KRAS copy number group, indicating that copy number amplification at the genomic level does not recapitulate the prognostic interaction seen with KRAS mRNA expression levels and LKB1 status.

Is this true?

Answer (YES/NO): NO